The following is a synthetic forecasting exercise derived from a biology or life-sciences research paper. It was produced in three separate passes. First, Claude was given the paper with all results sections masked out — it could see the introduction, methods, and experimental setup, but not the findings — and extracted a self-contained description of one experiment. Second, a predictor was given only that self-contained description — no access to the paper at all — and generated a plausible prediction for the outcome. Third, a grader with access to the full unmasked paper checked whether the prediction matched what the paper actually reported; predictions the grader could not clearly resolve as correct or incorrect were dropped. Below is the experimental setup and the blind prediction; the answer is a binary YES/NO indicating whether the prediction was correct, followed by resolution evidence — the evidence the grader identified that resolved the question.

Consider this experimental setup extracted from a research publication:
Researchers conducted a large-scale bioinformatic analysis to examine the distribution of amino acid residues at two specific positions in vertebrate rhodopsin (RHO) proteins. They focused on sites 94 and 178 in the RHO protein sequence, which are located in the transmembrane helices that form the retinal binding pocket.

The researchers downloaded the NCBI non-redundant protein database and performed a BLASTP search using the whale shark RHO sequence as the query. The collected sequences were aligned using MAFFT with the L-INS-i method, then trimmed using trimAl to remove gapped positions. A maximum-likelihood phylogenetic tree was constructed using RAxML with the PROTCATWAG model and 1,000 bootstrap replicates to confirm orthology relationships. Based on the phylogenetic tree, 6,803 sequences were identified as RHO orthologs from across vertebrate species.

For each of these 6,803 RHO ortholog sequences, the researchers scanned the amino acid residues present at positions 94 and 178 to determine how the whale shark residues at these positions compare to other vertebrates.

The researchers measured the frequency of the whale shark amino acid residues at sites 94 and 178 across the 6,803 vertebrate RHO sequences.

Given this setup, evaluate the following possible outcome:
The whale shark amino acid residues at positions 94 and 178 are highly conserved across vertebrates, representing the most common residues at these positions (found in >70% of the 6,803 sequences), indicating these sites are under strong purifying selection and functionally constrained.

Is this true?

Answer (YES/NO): NO